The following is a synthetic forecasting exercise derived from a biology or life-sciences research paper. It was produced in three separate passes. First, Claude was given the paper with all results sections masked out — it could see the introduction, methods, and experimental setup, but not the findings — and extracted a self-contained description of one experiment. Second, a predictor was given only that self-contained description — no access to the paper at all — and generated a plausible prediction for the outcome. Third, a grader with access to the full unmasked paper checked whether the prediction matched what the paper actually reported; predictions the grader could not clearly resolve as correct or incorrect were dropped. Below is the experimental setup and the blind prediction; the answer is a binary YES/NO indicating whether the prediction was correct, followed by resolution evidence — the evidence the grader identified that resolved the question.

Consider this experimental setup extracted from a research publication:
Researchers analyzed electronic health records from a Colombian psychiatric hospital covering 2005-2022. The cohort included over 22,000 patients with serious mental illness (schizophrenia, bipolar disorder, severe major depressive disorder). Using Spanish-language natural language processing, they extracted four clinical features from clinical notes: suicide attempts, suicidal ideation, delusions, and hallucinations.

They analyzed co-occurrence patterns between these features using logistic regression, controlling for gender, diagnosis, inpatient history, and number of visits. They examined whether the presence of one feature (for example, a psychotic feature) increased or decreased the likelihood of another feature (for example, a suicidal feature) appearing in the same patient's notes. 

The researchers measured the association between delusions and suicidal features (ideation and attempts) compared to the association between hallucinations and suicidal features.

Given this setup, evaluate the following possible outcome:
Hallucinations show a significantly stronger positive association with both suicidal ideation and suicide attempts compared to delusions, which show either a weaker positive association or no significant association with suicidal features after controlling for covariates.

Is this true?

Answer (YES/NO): NO